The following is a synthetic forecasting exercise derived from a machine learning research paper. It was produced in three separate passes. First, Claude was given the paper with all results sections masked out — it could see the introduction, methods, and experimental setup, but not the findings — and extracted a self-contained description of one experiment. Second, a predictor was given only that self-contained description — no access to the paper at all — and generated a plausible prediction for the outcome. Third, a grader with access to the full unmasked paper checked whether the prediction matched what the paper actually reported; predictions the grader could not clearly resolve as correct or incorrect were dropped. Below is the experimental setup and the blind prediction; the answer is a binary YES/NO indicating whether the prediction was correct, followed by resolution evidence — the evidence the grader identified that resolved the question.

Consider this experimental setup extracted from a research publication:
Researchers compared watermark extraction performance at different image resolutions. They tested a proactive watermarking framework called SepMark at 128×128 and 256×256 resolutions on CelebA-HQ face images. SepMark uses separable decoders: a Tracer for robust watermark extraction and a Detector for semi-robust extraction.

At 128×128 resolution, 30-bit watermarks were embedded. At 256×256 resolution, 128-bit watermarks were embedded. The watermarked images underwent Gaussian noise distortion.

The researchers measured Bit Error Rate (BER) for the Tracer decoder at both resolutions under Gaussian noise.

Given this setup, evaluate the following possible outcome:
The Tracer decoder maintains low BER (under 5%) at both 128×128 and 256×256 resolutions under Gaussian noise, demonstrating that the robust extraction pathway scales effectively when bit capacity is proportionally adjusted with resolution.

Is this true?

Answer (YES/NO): YES